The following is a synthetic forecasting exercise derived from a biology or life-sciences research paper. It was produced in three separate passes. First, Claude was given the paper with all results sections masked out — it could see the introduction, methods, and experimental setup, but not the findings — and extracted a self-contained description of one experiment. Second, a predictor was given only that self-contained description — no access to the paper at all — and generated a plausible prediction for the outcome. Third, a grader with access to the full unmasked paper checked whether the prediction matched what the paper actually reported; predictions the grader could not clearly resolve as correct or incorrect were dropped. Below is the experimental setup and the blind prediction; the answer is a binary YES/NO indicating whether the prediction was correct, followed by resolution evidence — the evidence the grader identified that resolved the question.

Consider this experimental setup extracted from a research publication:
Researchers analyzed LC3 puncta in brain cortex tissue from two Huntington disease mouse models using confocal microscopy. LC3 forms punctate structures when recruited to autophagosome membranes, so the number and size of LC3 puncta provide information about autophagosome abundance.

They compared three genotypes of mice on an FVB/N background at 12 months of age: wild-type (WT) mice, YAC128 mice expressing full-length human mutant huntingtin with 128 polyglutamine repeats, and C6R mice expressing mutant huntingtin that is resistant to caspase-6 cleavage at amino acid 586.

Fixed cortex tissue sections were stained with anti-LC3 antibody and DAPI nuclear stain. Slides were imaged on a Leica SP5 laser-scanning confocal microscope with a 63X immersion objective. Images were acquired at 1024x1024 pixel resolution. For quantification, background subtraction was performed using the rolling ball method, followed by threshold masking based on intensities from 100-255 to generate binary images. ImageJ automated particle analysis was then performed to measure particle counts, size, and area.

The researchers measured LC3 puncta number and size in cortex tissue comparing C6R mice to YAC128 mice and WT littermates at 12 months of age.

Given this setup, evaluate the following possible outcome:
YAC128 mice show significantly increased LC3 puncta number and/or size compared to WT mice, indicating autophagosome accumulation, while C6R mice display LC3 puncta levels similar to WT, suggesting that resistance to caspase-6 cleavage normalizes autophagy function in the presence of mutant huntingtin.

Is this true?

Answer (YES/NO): NO